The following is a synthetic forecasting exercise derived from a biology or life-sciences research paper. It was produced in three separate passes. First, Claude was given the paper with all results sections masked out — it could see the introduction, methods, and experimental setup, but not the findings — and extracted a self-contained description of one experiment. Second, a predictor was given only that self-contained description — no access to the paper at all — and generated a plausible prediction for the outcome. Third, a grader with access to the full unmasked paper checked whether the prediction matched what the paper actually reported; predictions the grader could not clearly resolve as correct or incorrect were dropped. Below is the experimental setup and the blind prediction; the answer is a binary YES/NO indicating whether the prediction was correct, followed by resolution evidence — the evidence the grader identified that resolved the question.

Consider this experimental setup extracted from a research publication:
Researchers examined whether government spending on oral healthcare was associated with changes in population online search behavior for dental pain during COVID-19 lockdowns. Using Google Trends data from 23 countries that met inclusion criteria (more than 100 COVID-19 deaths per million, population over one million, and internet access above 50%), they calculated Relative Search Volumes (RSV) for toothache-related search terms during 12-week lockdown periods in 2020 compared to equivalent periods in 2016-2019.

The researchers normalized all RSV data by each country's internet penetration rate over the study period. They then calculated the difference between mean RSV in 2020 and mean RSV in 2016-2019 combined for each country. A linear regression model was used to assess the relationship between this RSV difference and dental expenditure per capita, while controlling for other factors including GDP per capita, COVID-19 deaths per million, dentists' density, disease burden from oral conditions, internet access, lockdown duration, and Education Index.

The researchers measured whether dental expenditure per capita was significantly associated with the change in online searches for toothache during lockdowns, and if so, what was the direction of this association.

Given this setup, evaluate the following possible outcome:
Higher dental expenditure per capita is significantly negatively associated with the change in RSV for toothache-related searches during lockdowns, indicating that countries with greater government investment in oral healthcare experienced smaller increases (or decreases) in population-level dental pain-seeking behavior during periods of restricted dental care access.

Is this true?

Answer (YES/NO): YES